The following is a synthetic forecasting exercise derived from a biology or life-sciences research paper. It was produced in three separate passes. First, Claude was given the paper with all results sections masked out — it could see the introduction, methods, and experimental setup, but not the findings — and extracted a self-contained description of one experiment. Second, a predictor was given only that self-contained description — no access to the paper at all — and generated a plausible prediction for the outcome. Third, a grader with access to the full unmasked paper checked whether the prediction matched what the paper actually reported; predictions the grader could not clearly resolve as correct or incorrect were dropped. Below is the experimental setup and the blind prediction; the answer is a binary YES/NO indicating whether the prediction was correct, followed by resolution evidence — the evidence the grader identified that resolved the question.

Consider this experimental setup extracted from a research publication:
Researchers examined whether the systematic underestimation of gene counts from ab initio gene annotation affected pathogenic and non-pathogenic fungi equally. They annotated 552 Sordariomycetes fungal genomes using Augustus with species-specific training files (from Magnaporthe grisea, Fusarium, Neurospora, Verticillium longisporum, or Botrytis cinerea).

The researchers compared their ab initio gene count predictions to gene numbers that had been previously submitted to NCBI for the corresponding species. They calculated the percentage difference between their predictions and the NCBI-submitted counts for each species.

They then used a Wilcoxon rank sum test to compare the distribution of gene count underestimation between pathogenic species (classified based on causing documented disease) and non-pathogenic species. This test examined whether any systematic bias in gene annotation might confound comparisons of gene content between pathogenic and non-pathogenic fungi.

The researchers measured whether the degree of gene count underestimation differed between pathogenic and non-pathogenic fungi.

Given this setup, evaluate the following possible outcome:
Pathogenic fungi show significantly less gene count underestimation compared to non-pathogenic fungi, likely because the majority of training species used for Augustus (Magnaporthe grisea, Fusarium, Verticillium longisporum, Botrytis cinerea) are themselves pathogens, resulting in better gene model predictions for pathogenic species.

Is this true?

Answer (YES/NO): NO